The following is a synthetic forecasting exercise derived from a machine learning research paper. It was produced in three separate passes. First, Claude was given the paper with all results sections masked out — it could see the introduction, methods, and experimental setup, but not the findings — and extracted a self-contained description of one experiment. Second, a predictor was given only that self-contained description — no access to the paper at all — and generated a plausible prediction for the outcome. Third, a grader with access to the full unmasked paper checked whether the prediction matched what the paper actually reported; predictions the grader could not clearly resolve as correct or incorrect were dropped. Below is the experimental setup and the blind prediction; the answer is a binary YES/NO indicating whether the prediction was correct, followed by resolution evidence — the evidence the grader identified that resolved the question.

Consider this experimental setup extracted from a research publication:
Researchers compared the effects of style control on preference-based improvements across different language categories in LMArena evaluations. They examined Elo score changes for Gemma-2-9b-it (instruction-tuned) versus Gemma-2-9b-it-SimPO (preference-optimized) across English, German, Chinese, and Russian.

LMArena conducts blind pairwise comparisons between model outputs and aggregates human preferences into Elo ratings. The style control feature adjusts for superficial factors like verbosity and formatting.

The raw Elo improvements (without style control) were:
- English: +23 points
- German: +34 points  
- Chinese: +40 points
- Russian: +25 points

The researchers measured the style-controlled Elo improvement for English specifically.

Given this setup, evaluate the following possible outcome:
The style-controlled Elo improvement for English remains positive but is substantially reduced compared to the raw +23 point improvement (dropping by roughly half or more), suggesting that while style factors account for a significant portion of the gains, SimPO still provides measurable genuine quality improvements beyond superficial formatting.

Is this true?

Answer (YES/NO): NO